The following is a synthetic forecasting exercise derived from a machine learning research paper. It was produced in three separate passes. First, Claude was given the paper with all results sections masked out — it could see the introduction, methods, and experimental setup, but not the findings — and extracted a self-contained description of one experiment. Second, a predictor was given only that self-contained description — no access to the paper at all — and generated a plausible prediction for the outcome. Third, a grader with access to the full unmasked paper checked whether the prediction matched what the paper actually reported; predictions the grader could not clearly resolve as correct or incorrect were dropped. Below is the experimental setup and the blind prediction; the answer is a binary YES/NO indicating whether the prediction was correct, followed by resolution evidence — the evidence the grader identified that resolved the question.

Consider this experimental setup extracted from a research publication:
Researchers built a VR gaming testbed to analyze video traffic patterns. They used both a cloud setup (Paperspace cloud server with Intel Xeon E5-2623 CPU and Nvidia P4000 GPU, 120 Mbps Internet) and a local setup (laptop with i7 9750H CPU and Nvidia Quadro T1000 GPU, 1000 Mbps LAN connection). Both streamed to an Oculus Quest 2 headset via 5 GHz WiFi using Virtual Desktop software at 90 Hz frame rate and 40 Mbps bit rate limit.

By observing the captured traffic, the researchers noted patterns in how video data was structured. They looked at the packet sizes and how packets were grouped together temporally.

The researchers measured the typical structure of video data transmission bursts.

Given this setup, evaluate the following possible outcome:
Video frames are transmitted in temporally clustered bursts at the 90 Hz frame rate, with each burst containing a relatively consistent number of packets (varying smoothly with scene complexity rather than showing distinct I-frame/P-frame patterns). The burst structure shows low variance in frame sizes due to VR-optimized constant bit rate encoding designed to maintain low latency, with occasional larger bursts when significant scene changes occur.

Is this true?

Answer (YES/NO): NO